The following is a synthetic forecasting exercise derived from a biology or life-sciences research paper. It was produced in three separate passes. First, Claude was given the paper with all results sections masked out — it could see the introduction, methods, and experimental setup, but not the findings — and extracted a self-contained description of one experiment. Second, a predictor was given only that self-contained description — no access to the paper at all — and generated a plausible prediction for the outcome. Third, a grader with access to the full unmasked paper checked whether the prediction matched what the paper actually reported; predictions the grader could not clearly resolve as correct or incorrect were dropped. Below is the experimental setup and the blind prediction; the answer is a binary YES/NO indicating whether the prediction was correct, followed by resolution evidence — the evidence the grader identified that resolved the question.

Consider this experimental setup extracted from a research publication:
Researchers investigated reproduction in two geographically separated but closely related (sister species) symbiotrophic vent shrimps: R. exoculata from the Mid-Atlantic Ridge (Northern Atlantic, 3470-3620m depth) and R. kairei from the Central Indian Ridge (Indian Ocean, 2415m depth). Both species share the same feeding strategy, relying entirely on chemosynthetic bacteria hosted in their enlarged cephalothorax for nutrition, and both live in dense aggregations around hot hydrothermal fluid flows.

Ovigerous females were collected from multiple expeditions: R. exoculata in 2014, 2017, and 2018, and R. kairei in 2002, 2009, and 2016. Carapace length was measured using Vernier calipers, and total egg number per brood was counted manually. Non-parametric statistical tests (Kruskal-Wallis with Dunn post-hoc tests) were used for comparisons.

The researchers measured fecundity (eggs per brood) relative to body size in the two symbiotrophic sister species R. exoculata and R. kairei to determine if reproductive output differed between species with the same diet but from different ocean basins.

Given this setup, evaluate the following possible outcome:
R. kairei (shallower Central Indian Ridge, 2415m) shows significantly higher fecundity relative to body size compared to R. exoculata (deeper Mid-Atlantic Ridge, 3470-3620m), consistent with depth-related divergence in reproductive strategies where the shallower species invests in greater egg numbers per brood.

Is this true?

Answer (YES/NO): NO